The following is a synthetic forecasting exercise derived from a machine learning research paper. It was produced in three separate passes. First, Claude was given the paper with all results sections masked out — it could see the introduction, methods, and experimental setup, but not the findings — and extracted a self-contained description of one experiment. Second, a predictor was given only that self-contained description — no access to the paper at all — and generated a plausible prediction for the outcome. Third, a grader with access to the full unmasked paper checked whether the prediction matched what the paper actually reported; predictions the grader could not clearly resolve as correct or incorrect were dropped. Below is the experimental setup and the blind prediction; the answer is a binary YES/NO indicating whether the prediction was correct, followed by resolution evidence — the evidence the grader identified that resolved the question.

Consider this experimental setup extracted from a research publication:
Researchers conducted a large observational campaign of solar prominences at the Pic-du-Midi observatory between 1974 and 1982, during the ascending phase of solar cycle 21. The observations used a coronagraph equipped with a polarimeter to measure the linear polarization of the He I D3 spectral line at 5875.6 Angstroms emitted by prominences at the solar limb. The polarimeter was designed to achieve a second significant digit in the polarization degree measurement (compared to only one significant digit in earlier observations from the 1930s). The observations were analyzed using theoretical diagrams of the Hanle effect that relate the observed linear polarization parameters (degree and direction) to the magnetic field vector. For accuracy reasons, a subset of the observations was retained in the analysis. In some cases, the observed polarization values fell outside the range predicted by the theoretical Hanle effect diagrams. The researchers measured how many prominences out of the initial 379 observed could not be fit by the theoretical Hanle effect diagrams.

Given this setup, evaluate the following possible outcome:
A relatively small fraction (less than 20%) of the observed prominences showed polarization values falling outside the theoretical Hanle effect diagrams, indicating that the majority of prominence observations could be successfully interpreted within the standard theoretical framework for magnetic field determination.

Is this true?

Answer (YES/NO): YES